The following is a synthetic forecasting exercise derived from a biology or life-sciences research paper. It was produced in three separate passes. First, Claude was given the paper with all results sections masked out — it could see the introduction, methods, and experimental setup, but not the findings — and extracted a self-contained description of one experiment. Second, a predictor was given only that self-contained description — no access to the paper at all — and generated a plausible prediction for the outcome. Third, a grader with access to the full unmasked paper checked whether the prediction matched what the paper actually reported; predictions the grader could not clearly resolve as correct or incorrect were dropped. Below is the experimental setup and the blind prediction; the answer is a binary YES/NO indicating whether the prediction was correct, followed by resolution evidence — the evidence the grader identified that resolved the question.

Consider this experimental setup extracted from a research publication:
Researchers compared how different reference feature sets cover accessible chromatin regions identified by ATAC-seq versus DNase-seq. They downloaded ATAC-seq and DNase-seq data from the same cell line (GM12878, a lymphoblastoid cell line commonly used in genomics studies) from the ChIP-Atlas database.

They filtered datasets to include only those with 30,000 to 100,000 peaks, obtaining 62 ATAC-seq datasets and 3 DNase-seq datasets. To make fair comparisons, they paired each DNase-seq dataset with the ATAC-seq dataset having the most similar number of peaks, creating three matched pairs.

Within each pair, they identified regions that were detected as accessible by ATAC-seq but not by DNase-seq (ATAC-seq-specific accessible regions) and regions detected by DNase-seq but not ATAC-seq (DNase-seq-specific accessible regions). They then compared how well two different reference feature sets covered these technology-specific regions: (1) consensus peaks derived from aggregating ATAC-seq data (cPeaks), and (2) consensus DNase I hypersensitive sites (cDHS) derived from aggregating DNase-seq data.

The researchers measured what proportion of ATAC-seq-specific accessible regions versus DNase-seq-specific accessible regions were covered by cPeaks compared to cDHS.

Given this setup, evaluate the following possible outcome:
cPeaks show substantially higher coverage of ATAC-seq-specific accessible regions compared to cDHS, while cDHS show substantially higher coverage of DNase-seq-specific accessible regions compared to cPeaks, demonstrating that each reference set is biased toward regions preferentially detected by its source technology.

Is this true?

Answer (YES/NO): NO